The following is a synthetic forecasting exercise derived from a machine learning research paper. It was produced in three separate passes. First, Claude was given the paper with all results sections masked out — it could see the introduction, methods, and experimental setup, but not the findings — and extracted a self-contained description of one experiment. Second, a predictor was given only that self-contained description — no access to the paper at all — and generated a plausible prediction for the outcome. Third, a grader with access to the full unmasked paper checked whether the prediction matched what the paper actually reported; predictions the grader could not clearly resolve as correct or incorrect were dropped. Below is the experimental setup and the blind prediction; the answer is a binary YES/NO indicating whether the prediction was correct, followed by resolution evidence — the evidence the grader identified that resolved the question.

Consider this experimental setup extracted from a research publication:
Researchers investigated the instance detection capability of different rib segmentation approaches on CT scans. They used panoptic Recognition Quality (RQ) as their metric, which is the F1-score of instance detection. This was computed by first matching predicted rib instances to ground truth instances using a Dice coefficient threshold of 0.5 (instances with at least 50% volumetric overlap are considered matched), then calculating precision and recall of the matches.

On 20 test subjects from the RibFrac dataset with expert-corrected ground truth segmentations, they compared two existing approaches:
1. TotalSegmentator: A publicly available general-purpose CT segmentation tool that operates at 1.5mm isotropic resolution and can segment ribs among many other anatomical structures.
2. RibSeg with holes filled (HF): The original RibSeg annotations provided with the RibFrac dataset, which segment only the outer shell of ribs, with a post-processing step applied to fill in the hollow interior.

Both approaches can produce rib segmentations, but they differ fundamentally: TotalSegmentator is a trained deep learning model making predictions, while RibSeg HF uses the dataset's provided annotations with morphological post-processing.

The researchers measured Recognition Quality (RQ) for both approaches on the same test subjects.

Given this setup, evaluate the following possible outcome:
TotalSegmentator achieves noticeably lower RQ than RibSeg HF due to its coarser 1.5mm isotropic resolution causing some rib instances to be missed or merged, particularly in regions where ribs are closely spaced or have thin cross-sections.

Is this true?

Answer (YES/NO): NO